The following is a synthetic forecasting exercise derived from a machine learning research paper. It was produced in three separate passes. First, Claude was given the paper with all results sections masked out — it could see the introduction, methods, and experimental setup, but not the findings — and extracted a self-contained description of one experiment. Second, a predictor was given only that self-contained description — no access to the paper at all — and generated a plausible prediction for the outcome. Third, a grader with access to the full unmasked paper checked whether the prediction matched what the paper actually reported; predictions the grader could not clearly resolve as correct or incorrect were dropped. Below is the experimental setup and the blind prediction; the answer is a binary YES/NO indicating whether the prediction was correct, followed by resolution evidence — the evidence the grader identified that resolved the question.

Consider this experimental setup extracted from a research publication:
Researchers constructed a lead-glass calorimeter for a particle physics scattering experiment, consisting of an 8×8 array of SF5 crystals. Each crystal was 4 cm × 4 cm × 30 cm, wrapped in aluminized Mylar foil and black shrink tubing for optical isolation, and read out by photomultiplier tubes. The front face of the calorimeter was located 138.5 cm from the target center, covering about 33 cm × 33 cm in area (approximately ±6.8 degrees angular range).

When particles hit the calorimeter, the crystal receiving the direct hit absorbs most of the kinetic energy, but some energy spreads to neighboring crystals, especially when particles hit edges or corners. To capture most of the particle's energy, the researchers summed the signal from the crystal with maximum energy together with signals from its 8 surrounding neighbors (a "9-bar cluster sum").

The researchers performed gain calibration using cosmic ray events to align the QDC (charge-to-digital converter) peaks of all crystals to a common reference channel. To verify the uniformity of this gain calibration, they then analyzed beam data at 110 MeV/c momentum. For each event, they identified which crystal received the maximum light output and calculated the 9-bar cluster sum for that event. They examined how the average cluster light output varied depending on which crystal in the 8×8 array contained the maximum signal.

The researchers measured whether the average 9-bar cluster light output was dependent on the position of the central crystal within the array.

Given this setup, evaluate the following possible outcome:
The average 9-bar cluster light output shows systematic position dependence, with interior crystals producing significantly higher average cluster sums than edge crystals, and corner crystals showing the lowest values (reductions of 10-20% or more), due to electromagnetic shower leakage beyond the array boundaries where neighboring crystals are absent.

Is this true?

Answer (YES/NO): NO